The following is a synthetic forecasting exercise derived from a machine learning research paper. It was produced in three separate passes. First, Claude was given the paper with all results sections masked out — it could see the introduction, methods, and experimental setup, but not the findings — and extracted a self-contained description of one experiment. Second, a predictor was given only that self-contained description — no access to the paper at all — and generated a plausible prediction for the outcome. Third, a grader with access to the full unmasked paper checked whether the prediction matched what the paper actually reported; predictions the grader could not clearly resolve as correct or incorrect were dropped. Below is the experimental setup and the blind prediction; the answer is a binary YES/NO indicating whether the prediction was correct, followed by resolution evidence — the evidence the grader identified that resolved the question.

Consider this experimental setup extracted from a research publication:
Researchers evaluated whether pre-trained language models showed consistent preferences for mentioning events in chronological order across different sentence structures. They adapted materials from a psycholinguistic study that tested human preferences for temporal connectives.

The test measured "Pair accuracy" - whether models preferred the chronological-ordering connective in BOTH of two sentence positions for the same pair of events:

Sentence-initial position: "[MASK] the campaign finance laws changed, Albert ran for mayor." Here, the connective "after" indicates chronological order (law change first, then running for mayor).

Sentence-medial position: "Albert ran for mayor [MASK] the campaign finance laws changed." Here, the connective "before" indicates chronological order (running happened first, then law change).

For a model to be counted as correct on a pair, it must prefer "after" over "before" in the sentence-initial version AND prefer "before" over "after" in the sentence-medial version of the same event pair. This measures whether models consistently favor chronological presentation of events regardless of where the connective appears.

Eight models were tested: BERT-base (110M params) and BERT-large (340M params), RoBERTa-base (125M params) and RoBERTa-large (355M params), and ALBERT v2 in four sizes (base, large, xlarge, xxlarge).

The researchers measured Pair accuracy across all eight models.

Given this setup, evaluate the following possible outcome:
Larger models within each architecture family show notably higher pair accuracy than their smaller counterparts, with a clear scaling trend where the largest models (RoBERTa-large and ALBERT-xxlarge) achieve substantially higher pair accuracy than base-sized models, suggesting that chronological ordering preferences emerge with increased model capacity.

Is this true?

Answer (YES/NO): NO